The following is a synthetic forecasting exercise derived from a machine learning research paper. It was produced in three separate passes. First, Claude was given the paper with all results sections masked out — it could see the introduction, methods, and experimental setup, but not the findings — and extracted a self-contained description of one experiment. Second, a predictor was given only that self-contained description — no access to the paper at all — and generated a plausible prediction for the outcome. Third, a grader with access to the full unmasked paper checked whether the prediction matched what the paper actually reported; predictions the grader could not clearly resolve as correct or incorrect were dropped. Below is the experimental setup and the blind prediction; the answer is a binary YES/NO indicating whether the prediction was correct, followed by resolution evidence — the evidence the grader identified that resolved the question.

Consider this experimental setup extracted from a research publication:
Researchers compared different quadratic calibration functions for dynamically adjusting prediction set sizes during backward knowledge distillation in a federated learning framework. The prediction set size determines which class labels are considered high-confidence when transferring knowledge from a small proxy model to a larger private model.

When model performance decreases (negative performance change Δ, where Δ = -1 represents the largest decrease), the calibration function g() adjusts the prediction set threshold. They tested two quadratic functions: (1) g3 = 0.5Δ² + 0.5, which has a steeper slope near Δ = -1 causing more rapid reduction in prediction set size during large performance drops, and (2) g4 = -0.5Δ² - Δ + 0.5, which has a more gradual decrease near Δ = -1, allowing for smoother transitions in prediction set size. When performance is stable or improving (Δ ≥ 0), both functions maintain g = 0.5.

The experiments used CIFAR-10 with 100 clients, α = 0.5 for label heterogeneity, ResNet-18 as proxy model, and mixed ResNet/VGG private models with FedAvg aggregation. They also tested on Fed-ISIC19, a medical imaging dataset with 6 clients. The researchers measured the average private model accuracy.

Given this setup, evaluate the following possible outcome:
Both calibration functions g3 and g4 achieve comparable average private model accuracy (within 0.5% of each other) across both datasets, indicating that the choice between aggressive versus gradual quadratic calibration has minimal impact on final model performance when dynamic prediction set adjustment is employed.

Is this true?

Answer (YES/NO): NO